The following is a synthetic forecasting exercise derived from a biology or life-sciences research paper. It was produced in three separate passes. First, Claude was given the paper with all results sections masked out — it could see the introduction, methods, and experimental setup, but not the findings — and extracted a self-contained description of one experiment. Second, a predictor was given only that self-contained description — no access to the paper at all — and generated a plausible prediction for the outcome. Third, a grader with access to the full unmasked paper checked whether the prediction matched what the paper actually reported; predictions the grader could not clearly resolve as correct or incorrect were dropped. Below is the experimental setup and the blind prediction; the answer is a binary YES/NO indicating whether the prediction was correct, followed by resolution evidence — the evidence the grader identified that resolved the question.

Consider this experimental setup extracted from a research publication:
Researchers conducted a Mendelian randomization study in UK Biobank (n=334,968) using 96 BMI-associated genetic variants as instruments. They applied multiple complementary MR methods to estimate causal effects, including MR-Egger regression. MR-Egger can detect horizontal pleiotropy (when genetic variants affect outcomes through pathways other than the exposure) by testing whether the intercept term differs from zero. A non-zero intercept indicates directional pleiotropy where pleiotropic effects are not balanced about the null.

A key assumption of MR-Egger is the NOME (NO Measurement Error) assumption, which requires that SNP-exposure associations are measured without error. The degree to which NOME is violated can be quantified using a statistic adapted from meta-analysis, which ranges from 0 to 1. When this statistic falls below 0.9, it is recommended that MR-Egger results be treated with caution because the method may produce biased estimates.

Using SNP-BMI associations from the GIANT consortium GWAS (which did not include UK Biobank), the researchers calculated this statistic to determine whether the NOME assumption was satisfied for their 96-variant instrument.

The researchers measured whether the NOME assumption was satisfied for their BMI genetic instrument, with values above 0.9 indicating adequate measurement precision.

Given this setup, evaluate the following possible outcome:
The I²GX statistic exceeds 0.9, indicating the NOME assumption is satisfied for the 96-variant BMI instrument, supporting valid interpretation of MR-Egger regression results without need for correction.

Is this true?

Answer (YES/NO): NO